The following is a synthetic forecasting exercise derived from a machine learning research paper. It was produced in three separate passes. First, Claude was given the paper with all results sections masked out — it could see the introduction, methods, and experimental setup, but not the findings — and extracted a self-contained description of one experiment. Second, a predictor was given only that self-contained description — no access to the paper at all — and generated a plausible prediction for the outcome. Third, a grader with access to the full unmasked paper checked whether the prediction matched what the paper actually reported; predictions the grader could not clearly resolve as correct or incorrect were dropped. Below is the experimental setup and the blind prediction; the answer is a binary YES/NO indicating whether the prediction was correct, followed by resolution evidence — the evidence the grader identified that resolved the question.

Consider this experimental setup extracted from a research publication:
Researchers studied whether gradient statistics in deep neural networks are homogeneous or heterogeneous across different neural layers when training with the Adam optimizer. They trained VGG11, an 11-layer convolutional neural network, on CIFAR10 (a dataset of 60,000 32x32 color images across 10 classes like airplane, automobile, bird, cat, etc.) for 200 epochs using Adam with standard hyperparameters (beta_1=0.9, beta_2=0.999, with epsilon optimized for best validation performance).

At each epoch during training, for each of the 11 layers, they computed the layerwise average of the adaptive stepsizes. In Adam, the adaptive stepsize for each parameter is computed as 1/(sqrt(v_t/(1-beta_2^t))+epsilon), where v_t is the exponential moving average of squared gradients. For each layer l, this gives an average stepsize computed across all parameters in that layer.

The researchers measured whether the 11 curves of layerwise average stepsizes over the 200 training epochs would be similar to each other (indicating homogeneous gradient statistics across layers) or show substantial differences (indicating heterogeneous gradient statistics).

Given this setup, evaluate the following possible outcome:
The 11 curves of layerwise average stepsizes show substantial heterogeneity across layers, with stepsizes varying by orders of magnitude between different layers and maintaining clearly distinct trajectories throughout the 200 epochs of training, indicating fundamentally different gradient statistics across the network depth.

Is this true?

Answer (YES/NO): NO